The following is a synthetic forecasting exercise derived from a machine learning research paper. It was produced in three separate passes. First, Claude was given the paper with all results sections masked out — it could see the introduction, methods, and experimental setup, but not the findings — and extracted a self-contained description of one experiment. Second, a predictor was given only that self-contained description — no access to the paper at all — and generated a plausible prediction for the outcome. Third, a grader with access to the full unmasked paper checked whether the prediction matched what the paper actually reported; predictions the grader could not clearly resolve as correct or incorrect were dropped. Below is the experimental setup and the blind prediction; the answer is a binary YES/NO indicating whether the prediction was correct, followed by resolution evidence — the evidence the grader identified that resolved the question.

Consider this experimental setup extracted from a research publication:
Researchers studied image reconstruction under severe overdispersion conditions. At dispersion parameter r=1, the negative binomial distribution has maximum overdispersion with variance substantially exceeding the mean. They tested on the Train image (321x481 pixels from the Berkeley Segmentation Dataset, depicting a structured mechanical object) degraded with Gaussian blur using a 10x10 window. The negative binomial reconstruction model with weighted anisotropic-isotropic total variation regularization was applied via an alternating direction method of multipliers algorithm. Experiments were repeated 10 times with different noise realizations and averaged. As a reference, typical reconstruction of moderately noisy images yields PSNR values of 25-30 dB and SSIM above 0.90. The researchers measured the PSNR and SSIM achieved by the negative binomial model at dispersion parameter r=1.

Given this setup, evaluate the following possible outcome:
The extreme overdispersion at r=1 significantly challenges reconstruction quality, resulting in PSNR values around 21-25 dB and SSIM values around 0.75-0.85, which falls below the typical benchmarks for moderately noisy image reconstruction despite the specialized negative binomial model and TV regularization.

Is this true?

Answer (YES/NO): NO